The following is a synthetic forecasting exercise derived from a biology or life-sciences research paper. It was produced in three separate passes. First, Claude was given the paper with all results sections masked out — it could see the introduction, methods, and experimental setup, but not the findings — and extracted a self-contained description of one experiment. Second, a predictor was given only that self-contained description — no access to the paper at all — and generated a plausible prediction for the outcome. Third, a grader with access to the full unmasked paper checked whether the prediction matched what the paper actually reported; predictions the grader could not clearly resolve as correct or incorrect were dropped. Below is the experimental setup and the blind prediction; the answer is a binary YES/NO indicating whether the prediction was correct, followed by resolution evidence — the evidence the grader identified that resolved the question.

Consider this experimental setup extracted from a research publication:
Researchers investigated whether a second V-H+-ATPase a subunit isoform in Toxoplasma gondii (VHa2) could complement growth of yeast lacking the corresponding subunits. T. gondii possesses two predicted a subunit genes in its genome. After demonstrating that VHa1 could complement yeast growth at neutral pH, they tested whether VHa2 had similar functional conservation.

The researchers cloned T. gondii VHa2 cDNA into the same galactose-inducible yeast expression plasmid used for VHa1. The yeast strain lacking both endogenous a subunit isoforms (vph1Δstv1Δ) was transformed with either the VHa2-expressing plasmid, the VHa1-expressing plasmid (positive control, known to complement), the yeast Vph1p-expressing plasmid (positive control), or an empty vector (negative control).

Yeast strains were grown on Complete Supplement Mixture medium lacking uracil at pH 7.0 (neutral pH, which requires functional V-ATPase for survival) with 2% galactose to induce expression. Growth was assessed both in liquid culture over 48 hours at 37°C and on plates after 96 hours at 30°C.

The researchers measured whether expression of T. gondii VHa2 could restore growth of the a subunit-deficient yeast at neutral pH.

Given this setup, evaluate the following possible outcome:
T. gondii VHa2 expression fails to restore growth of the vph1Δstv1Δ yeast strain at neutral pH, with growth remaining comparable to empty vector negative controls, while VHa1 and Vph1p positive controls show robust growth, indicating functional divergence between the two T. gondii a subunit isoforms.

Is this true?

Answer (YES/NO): NO